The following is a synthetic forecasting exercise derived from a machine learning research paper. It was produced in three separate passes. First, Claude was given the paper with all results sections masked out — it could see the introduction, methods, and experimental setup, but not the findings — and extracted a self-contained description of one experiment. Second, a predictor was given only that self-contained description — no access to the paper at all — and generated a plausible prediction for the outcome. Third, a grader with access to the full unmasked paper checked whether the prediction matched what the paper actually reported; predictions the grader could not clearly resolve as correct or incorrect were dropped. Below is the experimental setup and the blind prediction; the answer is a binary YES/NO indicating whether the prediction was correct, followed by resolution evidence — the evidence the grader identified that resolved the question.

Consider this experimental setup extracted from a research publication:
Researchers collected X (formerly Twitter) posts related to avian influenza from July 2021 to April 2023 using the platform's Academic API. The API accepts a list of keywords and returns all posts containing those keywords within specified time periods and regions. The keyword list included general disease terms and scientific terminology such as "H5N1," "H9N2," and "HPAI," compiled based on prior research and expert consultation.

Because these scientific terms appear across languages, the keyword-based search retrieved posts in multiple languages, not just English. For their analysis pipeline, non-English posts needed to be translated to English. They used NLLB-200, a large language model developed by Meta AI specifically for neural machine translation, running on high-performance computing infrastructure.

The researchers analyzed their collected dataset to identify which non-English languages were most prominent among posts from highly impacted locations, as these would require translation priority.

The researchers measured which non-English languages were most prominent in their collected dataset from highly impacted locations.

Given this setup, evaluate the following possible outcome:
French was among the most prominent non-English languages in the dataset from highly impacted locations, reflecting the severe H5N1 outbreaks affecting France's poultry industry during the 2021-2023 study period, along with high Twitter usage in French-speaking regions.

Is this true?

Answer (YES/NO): YES